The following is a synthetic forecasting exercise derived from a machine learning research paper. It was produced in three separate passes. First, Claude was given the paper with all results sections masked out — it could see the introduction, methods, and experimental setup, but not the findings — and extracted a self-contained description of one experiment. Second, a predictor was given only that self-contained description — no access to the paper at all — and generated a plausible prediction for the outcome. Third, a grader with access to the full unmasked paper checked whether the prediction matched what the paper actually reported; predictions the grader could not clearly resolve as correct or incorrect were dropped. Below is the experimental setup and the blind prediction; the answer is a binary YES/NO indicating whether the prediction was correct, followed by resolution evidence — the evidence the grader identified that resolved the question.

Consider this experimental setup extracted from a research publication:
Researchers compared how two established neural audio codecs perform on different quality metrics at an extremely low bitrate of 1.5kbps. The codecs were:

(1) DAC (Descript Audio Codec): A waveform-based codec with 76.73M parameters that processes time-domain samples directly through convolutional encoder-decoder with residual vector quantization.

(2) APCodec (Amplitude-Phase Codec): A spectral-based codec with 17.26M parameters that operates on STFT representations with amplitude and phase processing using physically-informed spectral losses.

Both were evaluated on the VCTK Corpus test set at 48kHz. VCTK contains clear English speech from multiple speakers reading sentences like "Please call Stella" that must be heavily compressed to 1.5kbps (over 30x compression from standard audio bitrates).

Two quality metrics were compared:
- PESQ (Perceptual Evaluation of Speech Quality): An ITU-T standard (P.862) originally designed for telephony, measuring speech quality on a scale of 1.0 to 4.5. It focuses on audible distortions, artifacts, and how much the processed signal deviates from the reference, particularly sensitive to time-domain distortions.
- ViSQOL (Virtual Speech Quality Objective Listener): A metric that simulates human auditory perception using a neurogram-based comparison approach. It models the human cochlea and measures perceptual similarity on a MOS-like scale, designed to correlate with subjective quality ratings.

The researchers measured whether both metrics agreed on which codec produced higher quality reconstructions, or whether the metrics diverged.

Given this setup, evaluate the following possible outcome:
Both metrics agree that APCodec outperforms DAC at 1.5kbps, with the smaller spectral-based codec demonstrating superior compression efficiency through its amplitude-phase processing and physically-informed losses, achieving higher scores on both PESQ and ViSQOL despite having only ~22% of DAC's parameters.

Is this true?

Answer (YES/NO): NO